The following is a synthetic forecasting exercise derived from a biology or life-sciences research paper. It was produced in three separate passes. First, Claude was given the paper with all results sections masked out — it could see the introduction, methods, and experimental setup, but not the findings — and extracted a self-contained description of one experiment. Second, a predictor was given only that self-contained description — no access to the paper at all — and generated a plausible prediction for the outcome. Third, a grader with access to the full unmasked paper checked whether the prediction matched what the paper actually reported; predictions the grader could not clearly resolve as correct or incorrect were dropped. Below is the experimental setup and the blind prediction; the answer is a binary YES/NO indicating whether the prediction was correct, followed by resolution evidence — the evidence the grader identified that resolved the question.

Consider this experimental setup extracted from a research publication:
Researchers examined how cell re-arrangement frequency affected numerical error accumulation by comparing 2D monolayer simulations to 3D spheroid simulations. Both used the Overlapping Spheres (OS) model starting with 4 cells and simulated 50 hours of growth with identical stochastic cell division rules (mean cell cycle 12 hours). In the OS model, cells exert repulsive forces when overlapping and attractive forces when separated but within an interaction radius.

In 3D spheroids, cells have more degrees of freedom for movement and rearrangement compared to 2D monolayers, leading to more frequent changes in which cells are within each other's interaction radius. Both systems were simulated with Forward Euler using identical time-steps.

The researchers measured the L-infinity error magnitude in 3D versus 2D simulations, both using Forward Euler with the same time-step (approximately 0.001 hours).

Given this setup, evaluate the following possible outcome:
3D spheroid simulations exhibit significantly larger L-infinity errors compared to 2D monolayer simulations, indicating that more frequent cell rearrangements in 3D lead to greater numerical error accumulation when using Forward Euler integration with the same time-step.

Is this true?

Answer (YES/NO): YES